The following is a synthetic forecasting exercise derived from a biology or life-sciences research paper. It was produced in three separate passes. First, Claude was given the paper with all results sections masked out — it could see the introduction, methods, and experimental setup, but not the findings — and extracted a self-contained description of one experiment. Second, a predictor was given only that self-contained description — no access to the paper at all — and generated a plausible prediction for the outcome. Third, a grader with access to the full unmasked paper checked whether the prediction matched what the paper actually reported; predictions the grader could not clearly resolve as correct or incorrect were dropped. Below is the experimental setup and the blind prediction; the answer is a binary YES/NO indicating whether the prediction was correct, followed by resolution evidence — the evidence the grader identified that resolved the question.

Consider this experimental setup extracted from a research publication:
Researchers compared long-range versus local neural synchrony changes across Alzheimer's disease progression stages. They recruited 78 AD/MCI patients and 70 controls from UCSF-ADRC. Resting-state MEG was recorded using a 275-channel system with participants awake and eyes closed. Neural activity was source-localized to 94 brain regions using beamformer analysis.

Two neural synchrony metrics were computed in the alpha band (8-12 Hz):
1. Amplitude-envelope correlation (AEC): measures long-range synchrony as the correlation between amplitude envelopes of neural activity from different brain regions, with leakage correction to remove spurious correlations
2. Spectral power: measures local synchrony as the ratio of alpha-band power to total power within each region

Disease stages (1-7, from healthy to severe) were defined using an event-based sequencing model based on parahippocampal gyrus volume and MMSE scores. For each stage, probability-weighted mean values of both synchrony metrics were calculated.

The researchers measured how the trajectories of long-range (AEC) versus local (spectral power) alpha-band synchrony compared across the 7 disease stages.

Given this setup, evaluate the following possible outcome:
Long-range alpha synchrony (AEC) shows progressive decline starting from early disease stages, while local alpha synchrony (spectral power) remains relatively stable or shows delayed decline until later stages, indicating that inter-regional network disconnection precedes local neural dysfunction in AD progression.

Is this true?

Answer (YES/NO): YES